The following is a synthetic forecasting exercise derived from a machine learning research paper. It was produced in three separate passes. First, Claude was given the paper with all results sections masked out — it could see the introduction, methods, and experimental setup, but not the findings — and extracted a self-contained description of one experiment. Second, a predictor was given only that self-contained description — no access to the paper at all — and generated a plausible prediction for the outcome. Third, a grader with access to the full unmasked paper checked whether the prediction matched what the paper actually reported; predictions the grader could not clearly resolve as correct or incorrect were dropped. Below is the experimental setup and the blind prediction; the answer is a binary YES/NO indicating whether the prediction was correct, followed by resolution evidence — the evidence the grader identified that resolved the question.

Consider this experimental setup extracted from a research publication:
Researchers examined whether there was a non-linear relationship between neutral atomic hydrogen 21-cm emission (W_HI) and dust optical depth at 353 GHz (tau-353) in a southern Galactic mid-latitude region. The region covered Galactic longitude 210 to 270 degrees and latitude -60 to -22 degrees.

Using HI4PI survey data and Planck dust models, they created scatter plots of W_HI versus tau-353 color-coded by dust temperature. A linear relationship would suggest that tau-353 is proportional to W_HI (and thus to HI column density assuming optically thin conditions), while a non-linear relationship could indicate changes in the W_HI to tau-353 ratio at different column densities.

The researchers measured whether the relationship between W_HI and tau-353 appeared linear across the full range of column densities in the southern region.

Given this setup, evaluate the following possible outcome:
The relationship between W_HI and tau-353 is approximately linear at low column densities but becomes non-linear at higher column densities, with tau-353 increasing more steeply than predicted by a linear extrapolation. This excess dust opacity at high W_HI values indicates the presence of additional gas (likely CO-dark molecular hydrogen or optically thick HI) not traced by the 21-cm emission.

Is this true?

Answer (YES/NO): NO